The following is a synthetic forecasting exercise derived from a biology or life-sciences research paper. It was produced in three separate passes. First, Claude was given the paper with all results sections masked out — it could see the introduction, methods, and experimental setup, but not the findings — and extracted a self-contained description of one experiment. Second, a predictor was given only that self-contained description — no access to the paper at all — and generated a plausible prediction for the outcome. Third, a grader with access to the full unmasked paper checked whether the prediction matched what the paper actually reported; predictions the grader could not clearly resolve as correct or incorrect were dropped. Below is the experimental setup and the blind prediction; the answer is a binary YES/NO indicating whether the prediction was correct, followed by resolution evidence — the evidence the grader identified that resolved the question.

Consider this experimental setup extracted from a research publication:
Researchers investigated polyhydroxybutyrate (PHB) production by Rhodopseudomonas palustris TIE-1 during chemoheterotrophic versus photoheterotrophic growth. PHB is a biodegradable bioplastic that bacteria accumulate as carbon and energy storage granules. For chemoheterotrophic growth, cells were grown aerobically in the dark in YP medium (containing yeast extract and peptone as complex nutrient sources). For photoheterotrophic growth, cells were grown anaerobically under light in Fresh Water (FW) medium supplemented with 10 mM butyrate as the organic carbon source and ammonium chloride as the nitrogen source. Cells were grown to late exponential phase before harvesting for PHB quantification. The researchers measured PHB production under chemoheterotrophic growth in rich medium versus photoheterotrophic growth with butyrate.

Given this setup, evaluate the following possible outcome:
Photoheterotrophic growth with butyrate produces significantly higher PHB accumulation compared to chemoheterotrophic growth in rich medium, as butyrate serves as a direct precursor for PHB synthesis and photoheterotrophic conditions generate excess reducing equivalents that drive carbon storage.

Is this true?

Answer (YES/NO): NO